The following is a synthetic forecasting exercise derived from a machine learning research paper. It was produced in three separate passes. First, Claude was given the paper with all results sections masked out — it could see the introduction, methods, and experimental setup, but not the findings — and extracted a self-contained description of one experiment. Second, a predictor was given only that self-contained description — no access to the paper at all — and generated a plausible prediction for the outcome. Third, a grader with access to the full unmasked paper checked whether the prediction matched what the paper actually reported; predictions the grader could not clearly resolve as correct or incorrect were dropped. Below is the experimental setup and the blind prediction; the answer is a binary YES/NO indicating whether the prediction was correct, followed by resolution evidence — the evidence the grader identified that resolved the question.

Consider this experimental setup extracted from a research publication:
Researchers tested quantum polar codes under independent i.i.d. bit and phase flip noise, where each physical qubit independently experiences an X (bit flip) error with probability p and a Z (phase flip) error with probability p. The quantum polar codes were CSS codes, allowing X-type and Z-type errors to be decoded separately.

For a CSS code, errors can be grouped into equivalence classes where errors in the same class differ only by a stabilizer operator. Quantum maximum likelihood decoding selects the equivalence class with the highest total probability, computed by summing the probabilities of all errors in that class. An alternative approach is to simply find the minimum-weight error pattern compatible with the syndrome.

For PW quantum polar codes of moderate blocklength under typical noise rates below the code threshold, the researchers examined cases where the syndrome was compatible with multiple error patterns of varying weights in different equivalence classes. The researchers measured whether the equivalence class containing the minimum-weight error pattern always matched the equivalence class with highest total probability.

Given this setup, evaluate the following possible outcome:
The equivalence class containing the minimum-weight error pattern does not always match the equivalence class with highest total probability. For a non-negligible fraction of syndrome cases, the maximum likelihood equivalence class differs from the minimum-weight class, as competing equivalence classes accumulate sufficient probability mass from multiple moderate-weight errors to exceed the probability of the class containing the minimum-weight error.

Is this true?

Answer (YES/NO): YES